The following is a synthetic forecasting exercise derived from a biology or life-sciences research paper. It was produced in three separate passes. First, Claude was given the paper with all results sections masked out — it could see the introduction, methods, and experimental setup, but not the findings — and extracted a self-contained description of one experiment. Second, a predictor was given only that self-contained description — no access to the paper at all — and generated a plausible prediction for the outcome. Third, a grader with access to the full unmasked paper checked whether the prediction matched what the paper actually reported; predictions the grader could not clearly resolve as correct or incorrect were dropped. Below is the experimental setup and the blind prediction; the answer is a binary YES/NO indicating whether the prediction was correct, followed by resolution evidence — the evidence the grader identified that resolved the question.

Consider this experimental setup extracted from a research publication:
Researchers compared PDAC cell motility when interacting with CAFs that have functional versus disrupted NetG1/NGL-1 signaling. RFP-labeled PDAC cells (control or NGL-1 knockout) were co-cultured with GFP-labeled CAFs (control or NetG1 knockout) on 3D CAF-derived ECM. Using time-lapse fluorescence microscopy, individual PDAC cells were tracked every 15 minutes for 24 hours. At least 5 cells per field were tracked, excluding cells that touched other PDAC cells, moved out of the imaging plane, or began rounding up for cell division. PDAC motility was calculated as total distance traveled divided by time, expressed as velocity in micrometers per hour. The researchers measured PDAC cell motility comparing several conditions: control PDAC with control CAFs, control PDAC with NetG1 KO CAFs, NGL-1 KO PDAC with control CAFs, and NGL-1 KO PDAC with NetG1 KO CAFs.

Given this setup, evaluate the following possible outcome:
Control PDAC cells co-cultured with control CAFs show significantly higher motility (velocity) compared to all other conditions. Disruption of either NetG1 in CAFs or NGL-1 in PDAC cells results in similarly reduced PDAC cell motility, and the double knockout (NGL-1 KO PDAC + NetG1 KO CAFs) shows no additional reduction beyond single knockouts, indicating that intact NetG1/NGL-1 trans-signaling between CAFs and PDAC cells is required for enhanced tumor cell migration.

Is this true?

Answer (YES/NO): NO